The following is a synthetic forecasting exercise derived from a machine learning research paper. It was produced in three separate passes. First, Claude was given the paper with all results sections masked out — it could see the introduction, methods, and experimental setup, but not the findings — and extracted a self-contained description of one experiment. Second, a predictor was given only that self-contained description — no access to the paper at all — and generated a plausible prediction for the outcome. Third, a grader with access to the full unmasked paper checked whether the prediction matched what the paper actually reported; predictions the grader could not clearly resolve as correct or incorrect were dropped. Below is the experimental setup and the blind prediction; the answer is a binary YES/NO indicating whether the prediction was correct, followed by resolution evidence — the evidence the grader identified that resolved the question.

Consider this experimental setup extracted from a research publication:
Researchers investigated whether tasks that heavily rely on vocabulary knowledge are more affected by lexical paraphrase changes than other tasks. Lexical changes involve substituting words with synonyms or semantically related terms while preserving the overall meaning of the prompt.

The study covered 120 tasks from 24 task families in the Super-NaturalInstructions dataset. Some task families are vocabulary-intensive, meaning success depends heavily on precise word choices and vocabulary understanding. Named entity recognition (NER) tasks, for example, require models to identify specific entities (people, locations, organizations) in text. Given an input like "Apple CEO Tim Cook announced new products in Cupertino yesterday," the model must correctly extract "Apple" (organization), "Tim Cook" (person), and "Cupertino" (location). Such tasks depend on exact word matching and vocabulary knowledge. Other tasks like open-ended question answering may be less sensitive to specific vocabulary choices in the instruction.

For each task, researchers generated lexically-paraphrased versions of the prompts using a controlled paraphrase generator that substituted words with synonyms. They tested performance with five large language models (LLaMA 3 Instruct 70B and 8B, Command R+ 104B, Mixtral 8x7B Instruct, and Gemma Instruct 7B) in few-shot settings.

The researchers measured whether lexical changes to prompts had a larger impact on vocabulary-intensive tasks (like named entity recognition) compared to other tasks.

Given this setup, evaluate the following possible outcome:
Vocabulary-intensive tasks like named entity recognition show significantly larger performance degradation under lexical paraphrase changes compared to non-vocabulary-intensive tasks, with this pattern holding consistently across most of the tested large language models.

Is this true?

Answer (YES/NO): NO